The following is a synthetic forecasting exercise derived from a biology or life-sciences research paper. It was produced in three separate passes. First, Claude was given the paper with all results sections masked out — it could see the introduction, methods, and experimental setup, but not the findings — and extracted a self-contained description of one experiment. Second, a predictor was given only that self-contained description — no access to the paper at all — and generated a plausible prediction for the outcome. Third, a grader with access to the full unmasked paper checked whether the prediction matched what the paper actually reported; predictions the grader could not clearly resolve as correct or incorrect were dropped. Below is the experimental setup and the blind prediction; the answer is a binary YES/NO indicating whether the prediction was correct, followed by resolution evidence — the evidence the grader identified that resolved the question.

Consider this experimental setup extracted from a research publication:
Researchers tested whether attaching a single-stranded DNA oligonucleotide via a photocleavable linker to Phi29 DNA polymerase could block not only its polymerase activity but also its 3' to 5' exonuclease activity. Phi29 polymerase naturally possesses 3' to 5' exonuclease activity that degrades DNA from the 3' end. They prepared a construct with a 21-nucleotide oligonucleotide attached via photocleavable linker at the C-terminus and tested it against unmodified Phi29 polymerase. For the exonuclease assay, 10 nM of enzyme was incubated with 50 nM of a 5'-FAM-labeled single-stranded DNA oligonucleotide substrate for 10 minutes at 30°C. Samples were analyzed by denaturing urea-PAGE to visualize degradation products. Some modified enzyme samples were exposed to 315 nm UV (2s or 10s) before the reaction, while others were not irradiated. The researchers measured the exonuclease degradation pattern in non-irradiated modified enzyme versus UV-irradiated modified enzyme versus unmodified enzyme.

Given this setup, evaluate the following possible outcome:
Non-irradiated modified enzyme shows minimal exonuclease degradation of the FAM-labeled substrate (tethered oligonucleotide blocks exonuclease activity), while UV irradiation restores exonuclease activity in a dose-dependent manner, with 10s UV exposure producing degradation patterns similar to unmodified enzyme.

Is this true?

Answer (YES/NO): YES